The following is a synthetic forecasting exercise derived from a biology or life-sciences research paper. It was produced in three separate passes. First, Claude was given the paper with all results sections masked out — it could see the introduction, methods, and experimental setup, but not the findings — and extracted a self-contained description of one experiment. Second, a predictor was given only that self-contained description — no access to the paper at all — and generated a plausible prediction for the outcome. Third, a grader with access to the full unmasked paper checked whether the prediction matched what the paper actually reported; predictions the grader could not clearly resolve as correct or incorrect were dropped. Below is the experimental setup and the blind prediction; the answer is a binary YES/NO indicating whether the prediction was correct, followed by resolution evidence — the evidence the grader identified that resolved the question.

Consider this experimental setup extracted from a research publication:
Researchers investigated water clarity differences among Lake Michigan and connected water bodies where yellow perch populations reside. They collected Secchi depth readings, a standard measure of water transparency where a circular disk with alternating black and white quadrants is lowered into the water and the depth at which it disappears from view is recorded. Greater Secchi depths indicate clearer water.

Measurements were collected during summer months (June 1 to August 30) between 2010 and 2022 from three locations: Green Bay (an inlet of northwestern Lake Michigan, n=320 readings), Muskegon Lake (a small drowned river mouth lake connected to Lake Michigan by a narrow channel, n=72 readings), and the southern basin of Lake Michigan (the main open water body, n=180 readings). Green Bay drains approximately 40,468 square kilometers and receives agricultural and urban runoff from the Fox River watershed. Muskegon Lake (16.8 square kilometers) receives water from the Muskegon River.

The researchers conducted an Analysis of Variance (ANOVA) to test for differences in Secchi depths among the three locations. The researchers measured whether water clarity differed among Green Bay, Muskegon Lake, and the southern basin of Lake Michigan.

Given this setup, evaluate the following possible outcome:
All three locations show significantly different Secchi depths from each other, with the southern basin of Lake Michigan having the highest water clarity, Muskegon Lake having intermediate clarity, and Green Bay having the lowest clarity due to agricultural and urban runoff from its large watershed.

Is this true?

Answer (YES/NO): NO